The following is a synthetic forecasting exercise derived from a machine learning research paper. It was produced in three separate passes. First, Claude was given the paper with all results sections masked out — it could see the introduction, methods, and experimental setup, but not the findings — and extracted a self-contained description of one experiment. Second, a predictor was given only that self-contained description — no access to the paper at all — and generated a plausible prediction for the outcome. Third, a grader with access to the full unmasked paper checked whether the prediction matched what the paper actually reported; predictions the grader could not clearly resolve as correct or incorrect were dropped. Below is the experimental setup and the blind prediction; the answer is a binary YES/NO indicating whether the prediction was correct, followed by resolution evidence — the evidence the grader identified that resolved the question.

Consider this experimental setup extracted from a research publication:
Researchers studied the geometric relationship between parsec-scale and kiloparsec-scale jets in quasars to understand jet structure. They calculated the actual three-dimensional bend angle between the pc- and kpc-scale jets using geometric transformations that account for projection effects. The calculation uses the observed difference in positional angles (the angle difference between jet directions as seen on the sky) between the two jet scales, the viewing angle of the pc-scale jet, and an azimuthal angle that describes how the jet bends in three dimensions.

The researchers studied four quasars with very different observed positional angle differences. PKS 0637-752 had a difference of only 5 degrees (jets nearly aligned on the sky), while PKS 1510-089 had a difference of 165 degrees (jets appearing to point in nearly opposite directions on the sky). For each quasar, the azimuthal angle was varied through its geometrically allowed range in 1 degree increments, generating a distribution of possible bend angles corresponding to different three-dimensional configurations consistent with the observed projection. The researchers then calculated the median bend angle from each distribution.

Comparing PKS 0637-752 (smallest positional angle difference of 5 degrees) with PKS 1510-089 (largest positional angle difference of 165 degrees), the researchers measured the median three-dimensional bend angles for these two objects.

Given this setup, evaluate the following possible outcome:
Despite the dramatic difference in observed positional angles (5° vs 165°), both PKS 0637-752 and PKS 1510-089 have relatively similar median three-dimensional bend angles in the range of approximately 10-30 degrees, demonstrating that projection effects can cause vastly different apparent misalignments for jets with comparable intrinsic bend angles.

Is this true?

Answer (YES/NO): NO